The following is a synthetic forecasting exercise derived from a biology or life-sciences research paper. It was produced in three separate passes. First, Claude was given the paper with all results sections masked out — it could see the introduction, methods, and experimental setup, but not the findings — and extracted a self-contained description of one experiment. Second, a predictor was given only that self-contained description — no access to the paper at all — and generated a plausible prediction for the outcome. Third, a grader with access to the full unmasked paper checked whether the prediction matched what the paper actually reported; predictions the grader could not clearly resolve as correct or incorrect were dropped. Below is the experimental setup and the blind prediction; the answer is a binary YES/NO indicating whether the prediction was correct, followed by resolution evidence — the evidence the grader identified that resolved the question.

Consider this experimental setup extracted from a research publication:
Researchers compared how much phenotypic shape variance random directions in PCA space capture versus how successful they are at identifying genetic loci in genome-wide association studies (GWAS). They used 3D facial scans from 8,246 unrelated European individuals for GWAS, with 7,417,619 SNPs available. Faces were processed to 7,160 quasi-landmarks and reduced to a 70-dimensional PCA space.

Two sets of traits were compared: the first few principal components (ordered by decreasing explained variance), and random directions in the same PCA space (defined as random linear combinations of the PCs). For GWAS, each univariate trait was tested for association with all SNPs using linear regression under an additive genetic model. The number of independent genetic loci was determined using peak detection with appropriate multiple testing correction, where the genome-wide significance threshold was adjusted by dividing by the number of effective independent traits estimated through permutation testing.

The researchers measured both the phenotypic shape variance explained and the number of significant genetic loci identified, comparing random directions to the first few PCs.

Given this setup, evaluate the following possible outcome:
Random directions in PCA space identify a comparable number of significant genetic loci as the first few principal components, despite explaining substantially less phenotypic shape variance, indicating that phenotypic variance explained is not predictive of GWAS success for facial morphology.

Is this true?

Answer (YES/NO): NO